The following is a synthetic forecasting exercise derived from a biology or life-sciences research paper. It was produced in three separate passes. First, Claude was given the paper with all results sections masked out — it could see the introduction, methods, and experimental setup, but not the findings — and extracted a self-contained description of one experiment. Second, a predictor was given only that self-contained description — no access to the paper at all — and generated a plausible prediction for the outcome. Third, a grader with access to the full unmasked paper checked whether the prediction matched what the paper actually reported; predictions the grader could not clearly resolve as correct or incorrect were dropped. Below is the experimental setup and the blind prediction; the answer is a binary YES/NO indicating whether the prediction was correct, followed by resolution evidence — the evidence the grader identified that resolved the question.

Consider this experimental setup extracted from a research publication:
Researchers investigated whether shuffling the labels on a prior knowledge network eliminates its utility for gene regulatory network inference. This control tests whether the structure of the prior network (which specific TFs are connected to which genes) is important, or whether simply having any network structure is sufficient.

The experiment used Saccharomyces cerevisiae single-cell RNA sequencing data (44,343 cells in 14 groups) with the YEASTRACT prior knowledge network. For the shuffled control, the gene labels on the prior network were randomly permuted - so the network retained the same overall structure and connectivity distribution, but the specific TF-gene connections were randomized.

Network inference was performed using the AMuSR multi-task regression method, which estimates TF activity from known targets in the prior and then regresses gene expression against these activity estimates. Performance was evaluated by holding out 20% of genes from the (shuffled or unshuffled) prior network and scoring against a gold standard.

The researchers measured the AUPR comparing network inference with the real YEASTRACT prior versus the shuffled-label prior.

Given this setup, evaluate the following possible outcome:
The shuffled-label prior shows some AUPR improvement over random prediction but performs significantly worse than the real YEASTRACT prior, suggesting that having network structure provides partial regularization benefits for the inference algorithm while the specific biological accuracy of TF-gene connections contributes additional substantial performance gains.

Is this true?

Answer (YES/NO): NO